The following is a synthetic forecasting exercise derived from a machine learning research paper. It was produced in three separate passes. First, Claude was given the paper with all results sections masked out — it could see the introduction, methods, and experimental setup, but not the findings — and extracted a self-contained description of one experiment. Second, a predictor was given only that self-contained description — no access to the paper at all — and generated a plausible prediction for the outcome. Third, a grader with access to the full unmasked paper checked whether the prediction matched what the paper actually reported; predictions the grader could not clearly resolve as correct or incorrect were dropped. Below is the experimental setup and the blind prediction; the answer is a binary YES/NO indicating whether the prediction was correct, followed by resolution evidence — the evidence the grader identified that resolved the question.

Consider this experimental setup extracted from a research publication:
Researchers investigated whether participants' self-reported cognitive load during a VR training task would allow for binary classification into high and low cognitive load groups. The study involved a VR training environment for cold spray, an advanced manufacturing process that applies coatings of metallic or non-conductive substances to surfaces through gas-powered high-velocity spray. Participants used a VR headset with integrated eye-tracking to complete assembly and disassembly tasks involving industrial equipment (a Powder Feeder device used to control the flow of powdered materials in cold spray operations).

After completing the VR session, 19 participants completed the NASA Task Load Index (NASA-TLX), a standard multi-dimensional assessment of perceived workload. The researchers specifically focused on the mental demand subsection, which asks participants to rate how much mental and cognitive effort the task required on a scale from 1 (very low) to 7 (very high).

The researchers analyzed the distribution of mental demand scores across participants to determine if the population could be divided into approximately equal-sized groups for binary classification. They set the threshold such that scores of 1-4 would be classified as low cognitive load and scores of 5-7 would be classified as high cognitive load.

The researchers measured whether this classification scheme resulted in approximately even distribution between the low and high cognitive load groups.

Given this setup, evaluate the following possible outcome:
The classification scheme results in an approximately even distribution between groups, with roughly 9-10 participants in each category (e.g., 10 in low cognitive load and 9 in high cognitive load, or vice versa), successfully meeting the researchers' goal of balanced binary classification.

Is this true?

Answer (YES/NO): YES